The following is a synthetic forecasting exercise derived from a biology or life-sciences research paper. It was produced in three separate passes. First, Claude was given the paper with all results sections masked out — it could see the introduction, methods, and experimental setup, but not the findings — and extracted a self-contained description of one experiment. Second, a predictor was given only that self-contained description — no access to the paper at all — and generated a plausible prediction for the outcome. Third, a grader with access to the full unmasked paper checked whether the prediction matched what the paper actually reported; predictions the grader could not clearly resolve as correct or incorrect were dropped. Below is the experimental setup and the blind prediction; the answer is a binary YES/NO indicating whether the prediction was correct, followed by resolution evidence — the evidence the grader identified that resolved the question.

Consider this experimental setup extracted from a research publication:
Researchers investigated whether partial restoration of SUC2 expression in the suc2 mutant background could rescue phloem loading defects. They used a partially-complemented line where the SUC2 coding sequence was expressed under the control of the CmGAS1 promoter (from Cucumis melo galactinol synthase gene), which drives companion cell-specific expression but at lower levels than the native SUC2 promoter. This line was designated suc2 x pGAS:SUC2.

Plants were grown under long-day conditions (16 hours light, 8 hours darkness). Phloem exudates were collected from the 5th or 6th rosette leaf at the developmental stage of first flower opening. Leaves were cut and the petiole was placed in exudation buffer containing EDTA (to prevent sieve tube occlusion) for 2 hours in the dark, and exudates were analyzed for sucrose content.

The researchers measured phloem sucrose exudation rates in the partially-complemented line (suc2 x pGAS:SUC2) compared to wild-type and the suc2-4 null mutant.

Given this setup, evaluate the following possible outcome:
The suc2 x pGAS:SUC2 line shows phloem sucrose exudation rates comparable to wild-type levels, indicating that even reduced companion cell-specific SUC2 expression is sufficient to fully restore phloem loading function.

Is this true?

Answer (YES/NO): YES